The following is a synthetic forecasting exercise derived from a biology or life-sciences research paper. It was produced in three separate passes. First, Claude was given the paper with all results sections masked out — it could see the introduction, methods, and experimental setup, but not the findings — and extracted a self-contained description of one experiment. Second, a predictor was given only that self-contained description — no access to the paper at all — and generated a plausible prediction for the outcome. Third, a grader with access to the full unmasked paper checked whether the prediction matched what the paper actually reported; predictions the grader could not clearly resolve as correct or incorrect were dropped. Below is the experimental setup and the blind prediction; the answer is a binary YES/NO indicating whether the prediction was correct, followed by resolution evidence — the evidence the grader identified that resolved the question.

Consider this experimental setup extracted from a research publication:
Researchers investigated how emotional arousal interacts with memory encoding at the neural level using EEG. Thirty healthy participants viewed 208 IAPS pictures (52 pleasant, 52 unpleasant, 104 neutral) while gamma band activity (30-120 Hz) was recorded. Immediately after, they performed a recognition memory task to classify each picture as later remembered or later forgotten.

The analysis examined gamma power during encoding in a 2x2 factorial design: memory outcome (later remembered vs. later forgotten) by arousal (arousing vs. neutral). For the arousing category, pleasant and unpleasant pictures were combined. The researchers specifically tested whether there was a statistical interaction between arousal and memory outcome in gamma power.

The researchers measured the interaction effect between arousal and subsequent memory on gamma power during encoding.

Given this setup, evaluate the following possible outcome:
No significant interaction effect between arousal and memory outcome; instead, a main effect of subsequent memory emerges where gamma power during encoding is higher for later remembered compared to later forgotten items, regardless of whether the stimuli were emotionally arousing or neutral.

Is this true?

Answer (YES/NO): NO